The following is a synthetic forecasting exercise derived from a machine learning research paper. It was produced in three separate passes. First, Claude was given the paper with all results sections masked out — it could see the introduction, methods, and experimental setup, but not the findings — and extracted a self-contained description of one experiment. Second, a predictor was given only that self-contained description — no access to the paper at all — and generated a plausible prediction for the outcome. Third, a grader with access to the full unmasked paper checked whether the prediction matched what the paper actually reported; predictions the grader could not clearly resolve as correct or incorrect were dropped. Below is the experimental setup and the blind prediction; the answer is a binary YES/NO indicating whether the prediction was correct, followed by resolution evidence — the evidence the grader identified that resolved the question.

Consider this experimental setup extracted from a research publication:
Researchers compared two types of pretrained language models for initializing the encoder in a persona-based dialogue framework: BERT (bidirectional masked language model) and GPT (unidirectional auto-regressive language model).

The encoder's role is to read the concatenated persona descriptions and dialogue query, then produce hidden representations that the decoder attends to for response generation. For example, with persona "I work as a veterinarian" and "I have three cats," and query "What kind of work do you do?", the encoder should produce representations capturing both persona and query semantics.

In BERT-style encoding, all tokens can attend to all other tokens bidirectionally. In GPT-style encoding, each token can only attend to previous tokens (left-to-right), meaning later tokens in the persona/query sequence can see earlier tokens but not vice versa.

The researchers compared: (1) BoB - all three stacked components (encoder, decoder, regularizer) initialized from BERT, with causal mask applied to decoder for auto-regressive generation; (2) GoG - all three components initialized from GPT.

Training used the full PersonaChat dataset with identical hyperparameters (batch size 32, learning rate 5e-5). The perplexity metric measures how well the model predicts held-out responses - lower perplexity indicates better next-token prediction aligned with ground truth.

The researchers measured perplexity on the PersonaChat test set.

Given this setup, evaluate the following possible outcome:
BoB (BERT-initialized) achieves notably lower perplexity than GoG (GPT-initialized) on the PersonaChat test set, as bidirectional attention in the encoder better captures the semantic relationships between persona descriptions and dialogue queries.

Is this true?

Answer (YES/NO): YES